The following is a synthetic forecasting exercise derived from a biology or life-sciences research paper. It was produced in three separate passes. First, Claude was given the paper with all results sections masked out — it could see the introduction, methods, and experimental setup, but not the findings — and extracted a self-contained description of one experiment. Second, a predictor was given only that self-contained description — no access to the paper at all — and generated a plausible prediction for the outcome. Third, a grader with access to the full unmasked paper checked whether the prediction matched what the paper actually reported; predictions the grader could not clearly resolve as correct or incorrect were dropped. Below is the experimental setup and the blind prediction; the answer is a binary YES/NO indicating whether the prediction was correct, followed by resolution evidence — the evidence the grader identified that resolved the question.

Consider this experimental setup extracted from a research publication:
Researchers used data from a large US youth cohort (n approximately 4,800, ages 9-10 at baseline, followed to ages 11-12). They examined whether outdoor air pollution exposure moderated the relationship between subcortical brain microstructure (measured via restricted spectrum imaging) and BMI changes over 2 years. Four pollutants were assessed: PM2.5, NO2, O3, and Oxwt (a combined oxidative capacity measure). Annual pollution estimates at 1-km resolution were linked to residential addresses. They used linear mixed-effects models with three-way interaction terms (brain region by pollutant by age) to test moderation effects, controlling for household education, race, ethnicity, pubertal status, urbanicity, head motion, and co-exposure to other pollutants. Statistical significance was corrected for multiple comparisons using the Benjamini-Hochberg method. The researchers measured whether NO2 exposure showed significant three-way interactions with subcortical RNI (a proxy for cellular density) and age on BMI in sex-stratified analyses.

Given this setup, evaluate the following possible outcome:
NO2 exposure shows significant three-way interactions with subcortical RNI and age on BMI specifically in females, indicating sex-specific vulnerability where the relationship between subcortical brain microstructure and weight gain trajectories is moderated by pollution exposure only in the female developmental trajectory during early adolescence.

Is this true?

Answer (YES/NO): NO